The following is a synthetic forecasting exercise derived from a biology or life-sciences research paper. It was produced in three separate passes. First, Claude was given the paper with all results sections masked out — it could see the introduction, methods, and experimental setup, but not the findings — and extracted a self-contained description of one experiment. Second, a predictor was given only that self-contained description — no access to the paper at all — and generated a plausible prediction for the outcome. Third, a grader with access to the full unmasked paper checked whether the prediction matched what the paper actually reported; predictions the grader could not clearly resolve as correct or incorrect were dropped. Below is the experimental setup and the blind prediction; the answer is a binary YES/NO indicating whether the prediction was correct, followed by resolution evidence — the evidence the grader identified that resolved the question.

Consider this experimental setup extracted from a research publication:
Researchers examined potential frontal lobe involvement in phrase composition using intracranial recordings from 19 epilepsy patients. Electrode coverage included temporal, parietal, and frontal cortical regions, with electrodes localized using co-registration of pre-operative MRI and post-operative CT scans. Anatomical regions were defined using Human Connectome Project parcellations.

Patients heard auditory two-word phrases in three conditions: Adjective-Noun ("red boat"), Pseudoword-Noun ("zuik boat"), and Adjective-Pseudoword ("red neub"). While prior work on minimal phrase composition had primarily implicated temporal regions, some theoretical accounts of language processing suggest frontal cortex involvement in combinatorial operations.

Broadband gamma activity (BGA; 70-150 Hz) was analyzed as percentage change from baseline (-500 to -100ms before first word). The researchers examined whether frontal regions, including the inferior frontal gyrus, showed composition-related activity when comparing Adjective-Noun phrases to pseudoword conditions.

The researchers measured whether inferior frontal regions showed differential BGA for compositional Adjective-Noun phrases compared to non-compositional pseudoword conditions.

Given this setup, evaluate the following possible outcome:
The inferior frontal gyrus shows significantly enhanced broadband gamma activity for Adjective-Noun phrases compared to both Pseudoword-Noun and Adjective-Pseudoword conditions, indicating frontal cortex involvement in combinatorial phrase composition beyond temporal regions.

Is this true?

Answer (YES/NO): NO